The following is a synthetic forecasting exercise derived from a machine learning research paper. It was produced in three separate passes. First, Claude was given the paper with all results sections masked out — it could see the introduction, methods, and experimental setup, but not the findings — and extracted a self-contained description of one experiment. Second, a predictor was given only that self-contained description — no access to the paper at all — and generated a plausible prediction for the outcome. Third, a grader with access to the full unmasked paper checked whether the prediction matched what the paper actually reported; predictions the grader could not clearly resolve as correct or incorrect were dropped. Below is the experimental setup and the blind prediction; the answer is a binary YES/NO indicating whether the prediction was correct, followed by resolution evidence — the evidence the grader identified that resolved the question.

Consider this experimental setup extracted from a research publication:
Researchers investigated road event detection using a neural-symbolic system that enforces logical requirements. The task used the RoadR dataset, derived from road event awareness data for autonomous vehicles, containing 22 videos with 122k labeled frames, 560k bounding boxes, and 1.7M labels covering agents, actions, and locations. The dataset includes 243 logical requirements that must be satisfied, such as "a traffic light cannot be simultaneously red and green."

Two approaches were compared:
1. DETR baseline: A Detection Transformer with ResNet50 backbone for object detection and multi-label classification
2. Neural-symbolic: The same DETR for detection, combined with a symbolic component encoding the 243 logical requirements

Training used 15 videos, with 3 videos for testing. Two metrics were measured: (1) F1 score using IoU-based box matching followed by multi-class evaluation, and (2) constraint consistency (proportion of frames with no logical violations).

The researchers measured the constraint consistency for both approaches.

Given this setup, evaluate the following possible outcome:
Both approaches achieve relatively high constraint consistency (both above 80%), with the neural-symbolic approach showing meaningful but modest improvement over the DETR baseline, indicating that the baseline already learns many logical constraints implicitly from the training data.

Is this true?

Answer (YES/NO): NO